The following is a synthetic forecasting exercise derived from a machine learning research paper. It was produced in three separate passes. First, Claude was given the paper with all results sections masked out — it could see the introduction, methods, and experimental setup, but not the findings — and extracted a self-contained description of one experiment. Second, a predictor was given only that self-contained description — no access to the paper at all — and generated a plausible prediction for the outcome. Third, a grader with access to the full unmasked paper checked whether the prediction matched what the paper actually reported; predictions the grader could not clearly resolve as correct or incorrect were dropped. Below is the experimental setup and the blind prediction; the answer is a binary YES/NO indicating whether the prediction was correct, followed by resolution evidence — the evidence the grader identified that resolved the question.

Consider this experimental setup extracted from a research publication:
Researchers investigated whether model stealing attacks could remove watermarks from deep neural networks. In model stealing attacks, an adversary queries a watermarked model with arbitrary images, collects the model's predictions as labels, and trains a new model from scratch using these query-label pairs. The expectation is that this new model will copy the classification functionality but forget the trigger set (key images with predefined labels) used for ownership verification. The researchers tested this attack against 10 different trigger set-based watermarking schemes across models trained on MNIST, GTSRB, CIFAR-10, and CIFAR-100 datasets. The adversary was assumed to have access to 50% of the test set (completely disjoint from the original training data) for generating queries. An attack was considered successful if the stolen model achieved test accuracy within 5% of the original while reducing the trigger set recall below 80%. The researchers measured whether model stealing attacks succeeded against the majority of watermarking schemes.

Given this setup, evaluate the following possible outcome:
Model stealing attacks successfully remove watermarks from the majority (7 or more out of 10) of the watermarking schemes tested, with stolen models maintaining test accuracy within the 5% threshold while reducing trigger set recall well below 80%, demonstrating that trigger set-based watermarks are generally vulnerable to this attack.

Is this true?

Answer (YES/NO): YES